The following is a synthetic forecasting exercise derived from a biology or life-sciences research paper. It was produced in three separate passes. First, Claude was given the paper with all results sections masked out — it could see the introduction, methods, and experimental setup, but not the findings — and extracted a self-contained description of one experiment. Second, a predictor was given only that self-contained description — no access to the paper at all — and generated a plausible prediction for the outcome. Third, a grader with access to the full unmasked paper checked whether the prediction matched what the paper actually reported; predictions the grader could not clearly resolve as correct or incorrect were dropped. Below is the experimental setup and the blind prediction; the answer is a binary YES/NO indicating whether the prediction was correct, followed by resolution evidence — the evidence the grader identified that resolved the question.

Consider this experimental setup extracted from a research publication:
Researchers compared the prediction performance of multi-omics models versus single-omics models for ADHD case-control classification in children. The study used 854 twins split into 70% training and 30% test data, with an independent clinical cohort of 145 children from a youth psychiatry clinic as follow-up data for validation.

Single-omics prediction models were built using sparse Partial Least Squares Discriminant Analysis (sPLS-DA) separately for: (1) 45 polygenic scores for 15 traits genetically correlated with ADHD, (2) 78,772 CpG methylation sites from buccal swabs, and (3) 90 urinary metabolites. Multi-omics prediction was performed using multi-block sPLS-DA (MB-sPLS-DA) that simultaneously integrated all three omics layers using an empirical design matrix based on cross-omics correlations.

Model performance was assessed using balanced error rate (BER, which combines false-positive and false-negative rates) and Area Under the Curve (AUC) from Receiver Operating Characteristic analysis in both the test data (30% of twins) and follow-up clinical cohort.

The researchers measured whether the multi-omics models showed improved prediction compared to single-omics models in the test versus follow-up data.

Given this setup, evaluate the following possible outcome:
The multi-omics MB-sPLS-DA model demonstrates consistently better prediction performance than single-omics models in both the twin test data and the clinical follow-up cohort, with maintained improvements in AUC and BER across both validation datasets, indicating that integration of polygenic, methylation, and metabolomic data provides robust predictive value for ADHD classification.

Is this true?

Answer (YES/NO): NO